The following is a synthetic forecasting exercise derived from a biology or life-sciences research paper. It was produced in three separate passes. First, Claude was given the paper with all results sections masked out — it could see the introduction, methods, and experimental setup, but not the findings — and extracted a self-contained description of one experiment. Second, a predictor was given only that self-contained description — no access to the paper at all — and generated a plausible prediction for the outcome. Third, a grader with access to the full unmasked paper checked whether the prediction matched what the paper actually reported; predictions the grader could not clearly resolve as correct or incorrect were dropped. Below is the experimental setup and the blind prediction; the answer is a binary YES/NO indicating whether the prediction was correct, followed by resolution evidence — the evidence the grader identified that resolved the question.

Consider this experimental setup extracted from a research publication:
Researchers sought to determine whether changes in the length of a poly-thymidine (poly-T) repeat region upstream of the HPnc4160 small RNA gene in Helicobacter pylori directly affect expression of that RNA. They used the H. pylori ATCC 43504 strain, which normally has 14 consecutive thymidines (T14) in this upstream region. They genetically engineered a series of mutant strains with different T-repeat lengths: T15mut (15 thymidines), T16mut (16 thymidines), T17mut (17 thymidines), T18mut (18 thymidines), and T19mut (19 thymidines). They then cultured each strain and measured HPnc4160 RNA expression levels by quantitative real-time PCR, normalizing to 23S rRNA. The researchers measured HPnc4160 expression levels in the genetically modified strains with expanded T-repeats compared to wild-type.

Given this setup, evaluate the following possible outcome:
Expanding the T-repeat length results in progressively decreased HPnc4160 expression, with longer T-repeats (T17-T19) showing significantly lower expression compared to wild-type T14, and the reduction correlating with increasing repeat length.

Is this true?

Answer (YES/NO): NO